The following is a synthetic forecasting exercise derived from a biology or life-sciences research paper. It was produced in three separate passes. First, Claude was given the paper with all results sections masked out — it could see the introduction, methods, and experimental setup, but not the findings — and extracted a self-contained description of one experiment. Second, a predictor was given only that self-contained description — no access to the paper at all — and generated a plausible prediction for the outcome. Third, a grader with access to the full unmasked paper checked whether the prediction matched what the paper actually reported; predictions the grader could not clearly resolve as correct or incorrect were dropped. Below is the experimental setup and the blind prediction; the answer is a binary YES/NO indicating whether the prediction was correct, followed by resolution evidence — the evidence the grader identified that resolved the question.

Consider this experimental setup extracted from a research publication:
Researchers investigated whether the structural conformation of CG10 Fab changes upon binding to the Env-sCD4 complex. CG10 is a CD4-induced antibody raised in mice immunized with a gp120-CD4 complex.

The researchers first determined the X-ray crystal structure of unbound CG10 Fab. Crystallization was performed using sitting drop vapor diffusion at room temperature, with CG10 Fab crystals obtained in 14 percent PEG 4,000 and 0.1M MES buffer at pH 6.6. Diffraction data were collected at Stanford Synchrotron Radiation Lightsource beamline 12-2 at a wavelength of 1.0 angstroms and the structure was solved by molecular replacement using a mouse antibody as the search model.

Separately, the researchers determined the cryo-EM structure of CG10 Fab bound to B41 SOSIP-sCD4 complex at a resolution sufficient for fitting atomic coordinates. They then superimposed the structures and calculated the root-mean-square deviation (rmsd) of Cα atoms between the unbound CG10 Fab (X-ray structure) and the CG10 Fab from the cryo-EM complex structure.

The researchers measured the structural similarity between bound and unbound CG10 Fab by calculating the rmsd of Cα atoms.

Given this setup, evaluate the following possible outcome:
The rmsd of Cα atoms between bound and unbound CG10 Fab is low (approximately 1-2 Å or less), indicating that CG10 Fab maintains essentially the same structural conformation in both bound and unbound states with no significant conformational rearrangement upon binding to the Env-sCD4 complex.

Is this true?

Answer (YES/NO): YES